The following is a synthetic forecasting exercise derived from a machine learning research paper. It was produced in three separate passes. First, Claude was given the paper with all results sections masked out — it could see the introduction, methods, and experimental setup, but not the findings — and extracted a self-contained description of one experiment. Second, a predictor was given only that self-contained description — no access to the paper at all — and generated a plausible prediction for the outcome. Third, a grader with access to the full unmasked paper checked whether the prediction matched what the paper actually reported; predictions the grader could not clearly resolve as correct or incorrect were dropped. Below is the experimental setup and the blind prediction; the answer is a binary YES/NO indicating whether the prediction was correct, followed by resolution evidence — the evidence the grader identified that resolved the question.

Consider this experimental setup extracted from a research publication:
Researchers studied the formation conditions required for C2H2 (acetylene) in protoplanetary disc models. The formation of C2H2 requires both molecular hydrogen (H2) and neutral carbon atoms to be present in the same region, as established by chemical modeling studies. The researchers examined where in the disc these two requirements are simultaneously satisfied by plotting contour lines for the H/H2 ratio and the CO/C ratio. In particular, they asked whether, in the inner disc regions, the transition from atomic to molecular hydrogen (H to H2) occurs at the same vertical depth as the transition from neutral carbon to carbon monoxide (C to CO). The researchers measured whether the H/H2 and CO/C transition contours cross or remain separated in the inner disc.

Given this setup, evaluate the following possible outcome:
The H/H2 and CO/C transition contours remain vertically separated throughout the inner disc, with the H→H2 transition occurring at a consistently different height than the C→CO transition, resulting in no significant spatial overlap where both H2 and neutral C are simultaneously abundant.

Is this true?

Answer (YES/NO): NO